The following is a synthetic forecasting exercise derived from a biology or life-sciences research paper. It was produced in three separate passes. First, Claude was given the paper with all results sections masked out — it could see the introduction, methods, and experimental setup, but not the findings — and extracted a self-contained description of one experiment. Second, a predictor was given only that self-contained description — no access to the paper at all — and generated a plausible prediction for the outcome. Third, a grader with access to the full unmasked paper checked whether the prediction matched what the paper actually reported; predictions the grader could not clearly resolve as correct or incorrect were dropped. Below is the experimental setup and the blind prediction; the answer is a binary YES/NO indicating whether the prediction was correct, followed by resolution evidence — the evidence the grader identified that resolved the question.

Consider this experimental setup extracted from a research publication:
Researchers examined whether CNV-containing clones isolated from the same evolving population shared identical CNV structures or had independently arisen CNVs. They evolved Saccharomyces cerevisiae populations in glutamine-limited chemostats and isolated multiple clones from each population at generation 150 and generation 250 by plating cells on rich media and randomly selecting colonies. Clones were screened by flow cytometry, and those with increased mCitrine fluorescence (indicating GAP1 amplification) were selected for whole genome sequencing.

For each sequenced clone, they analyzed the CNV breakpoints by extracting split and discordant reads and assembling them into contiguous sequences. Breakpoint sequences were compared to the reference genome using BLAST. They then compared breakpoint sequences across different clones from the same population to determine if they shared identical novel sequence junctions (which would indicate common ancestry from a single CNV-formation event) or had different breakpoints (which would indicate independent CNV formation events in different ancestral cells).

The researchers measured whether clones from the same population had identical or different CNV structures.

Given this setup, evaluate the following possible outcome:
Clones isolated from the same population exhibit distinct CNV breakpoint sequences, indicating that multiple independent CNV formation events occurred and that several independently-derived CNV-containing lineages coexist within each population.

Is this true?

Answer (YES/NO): YES